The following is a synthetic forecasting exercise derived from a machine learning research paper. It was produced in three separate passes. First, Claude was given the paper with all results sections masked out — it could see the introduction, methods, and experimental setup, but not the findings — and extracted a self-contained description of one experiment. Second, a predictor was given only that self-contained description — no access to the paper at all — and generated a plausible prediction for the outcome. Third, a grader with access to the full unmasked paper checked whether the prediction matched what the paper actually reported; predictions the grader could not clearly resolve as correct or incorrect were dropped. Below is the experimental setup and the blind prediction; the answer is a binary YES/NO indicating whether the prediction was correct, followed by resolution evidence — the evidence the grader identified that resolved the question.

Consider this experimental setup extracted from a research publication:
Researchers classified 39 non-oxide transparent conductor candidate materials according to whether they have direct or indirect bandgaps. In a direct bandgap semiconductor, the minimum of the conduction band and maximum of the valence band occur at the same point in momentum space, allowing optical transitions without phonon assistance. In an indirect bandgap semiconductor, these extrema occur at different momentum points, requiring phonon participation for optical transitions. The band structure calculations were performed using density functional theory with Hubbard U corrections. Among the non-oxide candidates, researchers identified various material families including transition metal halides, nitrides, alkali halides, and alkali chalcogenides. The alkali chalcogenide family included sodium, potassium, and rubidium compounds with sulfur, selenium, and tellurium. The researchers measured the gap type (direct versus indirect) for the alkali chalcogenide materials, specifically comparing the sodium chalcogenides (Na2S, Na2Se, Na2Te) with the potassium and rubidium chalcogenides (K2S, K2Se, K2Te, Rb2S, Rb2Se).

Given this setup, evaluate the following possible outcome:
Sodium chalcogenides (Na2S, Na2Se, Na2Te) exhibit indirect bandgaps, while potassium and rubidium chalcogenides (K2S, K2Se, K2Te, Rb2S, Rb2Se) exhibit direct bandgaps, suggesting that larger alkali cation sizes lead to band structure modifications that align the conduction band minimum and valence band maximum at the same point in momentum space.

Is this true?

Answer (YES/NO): NO